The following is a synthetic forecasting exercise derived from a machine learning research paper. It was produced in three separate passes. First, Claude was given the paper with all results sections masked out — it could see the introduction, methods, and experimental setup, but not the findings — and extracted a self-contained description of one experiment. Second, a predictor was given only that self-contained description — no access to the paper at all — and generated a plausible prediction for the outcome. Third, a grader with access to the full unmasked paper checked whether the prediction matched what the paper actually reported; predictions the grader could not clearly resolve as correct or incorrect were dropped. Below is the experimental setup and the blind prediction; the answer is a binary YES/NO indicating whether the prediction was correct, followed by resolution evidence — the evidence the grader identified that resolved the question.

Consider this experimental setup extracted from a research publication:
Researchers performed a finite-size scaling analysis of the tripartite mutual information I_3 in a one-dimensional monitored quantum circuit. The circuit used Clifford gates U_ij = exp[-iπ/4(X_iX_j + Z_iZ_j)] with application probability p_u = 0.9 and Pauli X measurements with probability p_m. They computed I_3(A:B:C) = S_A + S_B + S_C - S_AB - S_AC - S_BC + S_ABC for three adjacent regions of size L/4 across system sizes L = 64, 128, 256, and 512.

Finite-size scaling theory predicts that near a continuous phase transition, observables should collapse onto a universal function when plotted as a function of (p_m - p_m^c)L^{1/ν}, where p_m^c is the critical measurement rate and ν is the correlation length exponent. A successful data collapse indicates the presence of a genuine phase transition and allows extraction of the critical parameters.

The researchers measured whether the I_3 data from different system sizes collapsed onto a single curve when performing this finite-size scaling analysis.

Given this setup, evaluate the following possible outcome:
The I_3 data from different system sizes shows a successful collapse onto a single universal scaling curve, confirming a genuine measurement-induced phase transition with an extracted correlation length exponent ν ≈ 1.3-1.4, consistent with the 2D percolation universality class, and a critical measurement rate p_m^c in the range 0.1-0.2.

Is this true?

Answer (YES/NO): NO